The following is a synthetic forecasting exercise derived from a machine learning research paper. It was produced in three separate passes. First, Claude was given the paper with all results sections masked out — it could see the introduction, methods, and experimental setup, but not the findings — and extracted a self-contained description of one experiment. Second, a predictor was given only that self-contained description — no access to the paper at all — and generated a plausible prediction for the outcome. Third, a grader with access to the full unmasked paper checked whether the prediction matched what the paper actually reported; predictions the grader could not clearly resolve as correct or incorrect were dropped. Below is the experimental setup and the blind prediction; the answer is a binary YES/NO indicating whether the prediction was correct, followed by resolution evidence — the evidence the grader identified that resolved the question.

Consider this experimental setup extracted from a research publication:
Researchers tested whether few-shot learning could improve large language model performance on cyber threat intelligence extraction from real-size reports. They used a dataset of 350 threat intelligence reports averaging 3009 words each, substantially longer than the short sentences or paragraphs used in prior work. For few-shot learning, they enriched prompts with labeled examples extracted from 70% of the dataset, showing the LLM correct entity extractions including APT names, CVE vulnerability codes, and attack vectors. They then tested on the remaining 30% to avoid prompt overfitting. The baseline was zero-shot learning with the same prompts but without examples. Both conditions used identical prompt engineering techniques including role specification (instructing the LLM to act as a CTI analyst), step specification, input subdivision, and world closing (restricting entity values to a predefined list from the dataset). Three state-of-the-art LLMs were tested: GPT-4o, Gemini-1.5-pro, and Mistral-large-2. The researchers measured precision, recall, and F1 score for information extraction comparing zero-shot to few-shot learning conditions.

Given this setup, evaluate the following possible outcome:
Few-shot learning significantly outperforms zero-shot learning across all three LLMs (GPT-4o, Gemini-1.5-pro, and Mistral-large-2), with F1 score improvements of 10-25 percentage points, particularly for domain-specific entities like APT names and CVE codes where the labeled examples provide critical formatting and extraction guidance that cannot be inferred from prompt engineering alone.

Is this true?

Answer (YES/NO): NO